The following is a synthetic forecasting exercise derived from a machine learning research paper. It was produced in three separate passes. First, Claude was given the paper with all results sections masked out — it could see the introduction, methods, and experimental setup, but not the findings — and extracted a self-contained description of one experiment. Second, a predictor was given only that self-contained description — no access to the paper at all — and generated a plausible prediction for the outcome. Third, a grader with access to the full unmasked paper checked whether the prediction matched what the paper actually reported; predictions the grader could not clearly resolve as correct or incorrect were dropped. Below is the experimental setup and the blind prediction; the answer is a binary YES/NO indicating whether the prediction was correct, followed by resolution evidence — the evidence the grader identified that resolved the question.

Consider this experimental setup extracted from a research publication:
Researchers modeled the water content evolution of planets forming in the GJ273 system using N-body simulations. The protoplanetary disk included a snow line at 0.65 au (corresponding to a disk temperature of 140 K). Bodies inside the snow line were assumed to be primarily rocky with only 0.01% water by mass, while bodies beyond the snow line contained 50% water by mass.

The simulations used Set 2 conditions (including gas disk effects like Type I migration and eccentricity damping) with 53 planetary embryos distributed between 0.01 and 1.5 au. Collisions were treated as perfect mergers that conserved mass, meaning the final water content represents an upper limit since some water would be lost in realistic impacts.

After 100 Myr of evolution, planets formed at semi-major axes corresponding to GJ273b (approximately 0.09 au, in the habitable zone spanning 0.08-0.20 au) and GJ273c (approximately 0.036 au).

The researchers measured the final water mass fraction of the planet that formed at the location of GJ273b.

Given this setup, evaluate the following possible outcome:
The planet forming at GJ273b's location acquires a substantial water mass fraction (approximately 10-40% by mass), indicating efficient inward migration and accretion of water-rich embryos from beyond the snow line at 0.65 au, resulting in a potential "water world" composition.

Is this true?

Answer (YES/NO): YES